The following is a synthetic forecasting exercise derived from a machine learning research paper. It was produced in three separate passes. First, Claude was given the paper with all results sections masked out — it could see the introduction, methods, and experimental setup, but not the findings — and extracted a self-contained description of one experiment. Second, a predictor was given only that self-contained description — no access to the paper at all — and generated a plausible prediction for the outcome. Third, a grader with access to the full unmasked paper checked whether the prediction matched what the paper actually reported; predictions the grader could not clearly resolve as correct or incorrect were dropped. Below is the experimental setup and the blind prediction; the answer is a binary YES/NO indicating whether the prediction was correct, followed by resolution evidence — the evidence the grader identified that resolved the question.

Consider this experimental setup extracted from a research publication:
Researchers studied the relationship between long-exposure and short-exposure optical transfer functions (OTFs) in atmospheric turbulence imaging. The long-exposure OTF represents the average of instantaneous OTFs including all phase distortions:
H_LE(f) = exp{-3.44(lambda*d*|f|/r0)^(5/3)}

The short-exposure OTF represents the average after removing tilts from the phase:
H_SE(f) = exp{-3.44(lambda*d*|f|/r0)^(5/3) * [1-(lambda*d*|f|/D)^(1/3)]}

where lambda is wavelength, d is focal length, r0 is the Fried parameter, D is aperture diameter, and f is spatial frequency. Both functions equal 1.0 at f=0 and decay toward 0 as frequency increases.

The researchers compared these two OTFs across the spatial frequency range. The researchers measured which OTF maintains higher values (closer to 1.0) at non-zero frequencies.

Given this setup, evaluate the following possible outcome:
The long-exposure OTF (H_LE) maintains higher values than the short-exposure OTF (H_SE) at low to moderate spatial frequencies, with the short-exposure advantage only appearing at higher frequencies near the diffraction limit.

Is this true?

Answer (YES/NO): NO